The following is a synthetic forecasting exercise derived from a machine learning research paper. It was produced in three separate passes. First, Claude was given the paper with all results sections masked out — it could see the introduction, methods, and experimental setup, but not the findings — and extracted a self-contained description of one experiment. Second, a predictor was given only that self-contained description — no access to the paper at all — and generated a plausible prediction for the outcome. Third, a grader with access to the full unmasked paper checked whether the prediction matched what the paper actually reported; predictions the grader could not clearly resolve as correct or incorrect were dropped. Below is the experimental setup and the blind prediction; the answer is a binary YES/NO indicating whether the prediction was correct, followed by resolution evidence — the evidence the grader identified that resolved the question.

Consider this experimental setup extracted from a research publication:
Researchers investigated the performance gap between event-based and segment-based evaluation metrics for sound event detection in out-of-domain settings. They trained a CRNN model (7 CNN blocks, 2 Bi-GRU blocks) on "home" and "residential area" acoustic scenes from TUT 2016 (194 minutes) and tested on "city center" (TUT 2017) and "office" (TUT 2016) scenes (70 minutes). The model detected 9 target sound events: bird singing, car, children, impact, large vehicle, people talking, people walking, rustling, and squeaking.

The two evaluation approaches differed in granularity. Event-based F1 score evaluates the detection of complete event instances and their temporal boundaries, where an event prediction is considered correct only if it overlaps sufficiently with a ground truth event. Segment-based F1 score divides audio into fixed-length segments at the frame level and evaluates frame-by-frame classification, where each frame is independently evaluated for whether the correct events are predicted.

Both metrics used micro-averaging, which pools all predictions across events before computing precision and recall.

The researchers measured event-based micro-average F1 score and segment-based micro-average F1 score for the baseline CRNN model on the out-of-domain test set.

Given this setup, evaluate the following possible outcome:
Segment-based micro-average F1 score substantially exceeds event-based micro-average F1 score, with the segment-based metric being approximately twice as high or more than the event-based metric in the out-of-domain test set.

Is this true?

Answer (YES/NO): YES